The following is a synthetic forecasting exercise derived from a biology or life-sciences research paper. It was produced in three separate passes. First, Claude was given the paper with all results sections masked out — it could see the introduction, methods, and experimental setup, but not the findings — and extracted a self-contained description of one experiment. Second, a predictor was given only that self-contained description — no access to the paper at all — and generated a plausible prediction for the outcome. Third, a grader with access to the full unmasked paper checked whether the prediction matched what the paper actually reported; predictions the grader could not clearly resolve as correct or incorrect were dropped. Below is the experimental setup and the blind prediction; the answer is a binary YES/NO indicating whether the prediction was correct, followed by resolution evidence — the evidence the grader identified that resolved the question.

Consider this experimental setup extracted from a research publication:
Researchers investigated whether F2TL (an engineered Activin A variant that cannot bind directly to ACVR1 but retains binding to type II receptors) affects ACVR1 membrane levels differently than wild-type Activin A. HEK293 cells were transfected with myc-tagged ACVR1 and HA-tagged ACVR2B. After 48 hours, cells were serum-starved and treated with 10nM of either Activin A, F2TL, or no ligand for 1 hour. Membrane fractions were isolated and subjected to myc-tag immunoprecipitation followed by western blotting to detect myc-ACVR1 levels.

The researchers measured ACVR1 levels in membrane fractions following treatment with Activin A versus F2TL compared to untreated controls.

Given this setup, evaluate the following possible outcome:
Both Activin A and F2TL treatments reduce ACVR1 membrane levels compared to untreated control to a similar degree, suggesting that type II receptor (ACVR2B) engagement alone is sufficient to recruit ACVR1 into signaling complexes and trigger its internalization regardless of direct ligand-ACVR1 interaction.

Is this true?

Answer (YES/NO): NO